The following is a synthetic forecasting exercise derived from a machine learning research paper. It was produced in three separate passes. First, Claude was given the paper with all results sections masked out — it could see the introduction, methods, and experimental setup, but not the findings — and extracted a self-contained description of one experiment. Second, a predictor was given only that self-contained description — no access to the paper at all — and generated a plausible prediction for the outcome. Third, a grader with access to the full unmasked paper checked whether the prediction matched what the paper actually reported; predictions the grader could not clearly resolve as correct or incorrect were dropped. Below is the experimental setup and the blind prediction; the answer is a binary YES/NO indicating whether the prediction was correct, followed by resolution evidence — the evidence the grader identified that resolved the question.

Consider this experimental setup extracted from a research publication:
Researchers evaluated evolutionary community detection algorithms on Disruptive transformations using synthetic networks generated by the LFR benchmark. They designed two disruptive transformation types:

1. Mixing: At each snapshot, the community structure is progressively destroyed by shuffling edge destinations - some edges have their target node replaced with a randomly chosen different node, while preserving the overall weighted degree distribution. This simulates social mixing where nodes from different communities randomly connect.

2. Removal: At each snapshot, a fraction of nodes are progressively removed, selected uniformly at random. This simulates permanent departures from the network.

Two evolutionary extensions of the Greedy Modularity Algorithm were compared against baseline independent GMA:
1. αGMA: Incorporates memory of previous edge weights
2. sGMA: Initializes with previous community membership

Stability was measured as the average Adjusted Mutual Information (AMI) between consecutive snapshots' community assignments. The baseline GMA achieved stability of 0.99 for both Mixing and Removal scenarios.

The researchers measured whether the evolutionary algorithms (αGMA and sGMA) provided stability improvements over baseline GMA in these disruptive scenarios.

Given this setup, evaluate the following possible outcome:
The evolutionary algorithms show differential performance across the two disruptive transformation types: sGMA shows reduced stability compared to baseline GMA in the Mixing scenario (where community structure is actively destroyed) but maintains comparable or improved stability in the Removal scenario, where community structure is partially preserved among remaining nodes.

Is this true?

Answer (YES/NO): NO